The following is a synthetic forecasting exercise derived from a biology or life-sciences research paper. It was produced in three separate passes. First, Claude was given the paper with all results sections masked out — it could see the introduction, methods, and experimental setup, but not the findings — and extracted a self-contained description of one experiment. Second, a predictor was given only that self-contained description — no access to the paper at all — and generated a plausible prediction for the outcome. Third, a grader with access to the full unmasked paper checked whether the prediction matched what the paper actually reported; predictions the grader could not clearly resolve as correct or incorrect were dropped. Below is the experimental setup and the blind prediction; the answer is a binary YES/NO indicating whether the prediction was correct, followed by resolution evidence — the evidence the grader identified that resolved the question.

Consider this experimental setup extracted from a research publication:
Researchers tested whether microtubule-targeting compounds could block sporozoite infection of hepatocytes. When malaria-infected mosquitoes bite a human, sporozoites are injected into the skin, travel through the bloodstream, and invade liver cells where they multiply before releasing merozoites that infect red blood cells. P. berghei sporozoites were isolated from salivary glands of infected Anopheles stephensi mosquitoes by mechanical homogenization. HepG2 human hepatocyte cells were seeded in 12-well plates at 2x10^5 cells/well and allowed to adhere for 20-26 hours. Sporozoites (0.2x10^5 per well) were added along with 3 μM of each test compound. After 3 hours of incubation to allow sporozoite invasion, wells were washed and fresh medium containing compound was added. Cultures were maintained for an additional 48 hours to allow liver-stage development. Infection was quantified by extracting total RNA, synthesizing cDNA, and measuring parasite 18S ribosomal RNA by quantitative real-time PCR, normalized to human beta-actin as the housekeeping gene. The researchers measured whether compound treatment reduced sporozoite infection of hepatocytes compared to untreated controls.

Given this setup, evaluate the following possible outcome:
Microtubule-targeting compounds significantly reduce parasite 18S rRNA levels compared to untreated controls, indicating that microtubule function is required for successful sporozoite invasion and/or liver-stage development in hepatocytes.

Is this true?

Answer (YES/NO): YES